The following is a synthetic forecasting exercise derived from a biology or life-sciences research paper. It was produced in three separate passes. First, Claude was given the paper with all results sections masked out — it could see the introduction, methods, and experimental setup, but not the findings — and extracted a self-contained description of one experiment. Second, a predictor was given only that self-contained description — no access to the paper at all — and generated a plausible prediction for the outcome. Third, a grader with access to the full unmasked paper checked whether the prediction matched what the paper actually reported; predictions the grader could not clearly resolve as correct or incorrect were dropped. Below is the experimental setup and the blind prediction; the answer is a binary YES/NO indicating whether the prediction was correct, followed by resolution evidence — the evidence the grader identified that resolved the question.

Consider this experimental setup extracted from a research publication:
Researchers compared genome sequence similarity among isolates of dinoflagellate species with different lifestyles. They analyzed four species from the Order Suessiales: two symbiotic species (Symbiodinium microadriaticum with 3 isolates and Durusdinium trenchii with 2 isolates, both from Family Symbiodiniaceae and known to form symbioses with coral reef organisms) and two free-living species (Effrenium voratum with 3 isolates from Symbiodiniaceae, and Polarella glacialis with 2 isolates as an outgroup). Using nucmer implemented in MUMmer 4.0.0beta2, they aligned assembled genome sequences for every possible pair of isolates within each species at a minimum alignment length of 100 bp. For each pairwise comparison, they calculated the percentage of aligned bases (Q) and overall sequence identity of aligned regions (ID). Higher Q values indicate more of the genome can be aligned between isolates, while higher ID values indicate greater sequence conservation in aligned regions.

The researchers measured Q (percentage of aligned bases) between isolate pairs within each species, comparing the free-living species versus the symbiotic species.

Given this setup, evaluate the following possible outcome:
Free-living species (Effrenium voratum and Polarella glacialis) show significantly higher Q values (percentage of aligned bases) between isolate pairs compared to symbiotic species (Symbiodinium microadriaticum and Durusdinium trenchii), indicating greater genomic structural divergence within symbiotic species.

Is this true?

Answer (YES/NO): NO